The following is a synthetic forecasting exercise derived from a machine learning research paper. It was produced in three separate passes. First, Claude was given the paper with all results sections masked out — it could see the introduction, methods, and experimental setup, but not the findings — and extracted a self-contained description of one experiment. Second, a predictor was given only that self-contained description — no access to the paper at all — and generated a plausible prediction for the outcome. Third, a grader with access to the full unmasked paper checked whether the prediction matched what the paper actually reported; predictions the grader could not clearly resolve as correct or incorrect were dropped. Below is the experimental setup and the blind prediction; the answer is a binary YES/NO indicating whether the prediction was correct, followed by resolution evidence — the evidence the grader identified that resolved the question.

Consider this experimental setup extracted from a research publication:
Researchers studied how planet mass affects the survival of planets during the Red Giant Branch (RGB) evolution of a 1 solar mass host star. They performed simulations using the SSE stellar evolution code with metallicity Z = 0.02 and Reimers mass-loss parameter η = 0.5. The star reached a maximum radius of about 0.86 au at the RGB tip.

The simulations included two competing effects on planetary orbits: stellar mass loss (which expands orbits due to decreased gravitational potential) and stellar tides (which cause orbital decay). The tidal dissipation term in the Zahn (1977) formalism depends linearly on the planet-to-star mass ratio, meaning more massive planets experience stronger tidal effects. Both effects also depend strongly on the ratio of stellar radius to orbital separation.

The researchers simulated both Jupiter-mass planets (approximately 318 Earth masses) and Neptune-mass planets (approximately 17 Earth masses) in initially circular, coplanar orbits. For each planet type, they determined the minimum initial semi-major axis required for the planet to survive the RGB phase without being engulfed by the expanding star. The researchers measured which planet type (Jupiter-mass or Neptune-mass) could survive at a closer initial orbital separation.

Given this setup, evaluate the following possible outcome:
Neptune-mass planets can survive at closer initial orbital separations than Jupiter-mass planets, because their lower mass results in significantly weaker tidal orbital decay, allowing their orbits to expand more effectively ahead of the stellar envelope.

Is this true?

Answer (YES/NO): YES